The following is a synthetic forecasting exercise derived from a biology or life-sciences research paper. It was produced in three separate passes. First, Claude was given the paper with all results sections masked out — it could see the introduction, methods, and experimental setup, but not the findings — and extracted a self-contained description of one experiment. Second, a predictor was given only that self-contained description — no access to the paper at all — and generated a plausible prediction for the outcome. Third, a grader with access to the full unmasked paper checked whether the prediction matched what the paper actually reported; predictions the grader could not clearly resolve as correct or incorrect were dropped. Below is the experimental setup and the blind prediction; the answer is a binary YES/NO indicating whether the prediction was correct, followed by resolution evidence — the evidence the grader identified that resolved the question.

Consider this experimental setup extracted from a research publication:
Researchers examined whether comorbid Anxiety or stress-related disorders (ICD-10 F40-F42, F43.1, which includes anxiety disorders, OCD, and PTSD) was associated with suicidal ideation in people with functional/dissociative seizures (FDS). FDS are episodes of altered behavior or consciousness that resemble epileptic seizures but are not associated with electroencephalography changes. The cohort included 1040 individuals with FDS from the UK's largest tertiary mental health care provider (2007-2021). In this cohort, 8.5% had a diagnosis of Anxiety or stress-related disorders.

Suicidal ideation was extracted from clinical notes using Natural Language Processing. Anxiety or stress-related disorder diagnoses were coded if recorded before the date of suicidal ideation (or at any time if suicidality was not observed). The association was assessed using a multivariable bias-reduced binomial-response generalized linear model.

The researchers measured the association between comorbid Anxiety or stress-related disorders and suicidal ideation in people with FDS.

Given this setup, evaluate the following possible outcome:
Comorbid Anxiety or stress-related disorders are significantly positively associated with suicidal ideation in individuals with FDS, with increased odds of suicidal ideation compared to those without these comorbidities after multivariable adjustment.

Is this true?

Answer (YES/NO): NO